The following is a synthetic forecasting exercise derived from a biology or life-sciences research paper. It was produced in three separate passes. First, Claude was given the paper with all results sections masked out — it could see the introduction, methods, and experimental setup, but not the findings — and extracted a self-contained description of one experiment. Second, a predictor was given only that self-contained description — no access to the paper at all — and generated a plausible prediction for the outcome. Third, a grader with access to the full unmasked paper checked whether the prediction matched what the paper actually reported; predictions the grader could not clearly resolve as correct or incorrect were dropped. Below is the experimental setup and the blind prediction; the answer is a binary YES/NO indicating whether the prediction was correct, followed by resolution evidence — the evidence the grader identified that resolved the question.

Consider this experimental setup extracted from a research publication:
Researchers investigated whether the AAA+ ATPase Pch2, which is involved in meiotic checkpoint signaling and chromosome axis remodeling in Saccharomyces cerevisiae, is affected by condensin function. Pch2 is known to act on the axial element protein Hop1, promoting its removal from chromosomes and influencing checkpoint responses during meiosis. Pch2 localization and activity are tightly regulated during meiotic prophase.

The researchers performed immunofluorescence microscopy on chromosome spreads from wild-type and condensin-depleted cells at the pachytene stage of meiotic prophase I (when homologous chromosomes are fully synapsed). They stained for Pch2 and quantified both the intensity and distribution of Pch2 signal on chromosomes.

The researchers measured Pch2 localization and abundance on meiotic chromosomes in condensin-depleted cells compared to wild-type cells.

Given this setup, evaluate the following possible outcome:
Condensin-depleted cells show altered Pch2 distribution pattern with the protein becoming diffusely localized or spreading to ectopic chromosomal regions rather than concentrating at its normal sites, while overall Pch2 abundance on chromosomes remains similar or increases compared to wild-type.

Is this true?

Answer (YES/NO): NO